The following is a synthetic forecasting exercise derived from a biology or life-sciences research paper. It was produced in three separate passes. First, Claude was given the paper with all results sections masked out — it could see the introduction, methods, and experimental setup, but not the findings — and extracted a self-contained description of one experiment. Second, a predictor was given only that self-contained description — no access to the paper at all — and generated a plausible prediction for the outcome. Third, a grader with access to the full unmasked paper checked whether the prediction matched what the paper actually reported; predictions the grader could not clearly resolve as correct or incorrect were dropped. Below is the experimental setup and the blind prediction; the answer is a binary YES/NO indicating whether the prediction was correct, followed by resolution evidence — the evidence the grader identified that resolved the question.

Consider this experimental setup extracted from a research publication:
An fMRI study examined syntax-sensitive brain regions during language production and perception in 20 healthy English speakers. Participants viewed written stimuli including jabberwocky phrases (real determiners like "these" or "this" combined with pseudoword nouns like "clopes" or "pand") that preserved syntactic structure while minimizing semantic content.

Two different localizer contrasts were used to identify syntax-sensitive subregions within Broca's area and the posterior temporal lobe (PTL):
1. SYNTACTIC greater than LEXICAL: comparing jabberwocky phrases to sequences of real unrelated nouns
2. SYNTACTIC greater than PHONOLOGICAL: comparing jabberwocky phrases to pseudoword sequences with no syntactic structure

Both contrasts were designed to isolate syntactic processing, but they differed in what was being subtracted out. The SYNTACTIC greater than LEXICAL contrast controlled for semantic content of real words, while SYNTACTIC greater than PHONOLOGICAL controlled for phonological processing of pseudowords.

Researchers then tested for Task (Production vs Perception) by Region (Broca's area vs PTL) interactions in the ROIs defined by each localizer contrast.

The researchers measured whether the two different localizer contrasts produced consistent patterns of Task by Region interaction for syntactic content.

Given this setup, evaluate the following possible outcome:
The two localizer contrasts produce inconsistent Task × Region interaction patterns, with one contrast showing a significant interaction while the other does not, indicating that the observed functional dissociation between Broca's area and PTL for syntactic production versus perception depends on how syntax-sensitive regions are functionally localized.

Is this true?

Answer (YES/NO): NO